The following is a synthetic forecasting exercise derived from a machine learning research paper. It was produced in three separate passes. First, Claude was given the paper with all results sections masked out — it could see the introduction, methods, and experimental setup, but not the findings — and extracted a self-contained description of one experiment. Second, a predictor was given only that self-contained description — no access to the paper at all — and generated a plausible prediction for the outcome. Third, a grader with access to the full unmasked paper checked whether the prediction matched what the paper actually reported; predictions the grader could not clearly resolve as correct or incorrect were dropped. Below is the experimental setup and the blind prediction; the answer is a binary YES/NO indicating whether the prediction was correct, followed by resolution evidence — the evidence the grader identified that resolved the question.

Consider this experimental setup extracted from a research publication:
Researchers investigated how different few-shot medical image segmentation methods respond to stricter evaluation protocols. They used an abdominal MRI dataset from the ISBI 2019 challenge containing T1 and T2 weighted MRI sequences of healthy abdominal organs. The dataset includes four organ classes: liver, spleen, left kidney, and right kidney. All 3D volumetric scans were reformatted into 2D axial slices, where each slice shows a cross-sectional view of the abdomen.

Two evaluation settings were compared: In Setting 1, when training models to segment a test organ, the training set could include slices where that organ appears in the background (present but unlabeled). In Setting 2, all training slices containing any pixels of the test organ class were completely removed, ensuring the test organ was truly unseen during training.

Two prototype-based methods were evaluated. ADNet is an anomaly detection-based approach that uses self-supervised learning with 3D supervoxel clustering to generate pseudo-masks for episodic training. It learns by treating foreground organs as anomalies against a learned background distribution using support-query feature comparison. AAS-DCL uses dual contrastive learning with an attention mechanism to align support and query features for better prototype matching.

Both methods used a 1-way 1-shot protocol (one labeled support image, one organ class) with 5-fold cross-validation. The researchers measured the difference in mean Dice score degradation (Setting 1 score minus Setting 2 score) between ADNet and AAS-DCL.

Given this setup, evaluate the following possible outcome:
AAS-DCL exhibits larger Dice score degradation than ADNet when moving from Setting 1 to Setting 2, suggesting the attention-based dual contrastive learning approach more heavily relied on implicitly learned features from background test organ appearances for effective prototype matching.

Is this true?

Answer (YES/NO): NO